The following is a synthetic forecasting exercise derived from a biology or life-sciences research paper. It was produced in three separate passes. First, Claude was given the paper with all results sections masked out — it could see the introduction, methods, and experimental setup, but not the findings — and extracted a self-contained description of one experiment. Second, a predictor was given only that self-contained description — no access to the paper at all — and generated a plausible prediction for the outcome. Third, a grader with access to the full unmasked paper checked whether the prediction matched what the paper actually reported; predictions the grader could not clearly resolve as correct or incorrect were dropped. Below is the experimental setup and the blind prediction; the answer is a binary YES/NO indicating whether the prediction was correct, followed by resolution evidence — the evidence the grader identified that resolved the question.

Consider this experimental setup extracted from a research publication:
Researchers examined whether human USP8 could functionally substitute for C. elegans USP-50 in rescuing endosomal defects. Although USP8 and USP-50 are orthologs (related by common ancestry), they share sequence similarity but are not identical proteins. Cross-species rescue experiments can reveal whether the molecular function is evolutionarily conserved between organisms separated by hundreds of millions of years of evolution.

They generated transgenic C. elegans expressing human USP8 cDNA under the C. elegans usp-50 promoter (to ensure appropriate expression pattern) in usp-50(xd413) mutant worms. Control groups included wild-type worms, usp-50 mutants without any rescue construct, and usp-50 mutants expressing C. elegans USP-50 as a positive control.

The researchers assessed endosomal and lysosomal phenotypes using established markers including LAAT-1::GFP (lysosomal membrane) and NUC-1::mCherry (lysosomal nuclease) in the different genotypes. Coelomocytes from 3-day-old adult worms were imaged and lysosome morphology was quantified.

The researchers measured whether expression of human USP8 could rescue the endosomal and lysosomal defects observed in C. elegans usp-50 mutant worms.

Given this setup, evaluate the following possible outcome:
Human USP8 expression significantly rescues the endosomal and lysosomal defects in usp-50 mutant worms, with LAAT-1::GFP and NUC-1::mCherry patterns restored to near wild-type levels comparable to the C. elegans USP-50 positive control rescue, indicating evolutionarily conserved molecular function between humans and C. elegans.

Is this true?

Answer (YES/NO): NO